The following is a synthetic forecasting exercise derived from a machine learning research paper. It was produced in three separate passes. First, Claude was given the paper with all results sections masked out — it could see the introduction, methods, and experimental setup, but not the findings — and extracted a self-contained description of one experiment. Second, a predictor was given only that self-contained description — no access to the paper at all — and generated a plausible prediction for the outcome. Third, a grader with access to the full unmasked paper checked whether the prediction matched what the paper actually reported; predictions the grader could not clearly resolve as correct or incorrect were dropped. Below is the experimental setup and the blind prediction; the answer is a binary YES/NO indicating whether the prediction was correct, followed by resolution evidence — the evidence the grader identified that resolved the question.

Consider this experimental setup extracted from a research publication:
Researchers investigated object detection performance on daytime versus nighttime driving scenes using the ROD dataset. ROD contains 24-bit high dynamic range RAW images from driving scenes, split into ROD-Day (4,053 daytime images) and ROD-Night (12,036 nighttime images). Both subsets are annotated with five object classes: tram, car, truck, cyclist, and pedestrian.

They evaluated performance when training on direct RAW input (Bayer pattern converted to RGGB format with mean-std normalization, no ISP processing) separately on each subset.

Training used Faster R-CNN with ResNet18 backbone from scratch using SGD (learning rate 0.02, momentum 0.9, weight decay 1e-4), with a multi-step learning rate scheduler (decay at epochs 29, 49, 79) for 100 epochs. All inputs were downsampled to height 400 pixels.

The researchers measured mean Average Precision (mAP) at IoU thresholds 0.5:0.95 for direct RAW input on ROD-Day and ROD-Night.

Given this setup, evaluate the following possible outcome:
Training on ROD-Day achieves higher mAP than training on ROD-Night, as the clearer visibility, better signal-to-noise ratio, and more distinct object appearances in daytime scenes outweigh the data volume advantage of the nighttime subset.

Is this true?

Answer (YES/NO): NO